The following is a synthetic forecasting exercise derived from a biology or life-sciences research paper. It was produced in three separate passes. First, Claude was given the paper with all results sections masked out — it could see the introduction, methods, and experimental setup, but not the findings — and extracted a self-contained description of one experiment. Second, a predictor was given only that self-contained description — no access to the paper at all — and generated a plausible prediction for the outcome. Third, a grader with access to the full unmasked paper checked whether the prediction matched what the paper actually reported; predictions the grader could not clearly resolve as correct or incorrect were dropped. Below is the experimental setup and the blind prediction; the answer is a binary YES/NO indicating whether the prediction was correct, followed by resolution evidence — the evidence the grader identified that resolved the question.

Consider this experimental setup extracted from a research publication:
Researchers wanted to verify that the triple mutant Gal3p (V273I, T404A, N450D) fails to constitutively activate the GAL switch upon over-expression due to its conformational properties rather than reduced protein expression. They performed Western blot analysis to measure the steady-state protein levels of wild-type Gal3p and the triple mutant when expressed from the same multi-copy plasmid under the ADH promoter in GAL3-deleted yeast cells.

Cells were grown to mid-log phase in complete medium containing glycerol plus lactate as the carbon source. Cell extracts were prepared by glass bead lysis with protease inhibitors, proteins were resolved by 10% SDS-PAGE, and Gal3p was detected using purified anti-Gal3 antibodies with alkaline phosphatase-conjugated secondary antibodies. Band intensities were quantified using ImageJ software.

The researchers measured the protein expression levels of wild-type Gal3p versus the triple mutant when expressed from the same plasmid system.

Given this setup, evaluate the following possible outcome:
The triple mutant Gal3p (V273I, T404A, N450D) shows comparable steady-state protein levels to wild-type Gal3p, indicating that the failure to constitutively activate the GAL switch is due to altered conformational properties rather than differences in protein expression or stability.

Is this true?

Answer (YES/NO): NO